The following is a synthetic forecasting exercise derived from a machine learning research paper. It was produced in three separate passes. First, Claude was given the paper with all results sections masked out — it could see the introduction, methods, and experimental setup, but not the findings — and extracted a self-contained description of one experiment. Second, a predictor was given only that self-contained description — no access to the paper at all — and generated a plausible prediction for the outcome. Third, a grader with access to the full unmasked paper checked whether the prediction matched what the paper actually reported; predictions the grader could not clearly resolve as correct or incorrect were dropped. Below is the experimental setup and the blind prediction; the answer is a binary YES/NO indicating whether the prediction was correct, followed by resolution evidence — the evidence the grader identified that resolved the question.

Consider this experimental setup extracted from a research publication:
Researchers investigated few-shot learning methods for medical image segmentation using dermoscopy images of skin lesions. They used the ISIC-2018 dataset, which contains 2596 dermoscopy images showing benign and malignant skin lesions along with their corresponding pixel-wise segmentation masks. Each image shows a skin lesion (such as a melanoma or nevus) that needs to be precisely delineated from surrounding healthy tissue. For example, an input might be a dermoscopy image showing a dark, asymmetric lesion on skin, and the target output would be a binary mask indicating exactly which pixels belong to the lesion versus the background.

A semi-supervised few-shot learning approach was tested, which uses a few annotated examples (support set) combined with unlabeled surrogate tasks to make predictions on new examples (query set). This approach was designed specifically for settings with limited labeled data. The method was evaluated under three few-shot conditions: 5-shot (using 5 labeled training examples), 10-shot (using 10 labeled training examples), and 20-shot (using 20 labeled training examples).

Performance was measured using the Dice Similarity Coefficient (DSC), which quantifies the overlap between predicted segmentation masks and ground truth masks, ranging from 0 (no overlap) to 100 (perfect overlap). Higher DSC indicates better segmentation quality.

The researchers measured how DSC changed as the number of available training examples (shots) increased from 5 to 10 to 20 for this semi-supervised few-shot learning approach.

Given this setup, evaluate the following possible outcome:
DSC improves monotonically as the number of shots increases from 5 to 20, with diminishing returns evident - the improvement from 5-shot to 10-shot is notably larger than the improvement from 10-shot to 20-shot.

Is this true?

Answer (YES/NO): NO